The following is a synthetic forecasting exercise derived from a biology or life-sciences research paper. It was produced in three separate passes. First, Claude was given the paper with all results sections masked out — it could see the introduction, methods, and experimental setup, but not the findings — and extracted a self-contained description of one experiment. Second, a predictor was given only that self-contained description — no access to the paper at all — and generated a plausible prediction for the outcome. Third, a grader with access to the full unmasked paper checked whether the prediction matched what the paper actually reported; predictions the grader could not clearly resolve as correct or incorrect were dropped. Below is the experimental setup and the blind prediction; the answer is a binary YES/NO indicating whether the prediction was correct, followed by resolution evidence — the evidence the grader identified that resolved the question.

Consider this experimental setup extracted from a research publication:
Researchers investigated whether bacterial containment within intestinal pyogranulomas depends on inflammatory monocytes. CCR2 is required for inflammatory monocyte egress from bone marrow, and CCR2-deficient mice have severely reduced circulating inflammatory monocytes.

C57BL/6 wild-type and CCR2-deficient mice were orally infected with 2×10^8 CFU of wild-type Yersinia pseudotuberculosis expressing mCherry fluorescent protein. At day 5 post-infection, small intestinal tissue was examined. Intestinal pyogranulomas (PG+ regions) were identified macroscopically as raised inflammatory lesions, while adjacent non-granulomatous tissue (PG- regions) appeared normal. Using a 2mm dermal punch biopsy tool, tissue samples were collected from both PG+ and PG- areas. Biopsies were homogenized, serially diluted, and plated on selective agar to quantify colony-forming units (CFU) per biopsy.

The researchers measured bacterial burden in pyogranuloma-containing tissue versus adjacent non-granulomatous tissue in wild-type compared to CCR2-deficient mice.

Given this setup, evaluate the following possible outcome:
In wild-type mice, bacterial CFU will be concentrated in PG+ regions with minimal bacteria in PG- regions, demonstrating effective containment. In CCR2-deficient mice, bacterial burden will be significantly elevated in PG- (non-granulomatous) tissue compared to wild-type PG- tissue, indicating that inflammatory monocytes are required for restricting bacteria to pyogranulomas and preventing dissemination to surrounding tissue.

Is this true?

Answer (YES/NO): YES